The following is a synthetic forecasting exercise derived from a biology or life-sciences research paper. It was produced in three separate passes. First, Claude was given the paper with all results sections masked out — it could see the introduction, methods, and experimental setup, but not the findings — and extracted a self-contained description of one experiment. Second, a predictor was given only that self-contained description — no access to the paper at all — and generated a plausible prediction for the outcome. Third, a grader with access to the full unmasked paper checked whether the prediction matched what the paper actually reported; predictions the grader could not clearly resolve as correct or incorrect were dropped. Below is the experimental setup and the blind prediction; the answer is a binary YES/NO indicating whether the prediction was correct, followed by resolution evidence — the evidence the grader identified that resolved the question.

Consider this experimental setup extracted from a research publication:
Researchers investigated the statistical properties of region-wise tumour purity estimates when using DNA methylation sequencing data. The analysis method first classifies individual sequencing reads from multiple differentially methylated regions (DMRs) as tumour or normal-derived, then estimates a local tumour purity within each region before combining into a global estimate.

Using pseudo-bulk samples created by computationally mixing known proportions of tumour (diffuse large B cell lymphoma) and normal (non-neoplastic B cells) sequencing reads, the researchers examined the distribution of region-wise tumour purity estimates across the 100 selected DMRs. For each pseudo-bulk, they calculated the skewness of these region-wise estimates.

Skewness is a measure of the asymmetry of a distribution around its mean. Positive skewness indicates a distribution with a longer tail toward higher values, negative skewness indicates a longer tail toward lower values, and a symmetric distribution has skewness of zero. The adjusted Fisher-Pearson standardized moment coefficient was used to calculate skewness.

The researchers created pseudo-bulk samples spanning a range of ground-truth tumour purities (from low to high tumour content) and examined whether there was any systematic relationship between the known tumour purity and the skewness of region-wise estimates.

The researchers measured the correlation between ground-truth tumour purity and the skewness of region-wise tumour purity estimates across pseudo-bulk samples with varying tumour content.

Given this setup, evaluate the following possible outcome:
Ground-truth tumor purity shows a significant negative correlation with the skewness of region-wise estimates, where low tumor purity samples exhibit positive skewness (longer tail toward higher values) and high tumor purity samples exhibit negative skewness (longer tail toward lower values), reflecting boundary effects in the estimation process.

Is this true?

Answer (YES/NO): YES